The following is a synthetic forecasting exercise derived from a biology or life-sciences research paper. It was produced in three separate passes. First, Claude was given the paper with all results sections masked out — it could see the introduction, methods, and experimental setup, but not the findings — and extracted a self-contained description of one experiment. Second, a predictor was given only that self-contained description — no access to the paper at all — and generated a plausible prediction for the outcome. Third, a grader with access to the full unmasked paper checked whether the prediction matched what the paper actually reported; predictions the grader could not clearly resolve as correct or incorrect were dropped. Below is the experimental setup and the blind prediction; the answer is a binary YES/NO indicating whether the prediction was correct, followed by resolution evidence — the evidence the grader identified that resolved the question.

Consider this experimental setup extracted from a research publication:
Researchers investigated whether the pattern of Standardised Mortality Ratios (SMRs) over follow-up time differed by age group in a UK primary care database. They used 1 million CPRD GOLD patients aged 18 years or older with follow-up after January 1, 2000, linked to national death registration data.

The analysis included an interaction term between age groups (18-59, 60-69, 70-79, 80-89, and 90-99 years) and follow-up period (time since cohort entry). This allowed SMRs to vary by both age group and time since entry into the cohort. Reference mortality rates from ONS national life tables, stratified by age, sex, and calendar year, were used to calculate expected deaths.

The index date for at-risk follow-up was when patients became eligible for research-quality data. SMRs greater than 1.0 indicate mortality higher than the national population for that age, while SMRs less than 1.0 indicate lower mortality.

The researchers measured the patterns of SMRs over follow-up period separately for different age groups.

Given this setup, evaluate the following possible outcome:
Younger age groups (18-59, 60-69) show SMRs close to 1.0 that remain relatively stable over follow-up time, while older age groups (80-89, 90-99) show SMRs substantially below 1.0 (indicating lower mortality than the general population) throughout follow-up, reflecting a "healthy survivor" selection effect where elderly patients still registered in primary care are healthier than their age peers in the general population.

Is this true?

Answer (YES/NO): NO